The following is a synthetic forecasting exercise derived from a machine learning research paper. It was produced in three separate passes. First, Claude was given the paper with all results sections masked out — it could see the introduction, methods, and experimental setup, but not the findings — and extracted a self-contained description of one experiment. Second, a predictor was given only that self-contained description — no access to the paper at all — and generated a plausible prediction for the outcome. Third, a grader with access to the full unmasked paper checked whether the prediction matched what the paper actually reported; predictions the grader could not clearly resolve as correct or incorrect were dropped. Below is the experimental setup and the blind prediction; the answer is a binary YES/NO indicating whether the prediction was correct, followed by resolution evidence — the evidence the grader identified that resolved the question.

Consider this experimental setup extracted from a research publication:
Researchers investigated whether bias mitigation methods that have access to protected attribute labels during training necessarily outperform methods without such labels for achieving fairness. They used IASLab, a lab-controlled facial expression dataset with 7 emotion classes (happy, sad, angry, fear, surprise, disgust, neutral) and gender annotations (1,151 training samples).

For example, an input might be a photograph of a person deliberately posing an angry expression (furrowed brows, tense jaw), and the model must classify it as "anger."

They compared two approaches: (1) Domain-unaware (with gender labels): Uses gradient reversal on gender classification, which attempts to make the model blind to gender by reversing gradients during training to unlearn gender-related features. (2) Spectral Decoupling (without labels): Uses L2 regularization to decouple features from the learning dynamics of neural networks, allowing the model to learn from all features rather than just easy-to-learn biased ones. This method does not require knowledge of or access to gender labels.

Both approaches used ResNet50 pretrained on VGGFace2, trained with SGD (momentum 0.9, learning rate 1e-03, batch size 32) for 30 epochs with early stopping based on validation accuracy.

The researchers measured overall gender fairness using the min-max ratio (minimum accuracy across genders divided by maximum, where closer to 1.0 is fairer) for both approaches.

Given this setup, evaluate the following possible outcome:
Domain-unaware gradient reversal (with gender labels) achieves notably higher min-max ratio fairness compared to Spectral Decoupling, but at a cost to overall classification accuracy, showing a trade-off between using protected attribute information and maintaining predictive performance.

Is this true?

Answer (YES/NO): NO